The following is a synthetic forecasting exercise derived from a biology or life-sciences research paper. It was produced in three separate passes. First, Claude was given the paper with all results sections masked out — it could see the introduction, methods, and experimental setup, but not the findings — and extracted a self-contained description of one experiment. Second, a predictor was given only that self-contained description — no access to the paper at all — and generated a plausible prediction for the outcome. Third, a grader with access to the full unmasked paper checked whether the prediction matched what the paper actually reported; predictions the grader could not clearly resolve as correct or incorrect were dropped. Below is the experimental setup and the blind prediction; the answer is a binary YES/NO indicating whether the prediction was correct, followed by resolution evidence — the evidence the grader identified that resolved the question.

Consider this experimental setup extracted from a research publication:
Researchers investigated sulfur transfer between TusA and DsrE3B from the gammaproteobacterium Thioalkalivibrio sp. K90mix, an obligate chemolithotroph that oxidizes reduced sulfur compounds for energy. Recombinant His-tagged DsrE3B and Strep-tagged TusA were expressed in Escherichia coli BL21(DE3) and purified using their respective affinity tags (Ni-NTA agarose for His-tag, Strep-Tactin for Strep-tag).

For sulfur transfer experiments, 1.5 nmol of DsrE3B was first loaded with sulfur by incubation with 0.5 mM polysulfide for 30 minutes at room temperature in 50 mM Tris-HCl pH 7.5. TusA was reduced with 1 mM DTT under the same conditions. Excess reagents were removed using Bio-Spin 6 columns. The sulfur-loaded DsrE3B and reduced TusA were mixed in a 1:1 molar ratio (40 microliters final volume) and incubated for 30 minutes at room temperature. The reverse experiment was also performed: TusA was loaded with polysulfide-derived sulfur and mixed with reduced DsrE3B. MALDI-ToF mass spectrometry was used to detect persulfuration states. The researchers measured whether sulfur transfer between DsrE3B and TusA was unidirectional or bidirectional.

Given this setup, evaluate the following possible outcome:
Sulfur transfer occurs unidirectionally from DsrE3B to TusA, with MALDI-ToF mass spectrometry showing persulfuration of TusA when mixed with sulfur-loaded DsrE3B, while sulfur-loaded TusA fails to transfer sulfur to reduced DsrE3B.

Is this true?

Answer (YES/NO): YES